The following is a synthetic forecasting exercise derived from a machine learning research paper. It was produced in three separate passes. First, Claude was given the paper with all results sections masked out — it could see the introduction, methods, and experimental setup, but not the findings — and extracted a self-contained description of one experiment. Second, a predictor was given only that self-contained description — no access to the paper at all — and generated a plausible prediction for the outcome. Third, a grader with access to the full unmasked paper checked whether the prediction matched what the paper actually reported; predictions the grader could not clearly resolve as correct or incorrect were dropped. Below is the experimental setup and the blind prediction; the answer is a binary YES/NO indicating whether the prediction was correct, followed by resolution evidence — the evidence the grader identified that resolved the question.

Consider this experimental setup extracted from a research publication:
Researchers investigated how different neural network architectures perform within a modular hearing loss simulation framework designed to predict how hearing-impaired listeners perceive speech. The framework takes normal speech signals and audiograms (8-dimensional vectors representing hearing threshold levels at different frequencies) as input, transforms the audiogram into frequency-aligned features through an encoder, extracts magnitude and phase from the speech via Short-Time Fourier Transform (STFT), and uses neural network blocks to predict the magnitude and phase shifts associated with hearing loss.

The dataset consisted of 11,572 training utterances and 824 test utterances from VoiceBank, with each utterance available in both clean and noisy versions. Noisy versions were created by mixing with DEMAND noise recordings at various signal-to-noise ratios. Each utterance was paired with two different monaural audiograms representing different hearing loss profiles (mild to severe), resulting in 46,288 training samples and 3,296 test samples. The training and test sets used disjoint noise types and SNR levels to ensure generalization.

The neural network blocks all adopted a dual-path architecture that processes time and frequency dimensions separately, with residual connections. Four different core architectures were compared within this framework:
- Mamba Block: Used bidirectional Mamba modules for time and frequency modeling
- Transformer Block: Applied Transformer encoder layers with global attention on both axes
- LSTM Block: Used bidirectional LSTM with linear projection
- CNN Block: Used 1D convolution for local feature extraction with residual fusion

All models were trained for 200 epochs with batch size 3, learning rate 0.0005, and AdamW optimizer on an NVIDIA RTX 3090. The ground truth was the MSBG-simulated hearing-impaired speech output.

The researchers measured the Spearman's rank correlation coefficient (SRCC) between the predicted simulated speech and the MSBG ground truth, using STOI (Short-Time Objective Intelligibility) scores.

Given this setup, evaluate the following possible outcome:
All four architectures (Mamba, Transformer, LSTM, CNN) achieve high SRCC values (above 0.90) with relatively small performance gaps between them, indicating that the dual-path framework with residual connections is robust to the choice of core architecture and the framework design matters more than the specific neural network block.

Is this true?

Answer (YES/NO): NO